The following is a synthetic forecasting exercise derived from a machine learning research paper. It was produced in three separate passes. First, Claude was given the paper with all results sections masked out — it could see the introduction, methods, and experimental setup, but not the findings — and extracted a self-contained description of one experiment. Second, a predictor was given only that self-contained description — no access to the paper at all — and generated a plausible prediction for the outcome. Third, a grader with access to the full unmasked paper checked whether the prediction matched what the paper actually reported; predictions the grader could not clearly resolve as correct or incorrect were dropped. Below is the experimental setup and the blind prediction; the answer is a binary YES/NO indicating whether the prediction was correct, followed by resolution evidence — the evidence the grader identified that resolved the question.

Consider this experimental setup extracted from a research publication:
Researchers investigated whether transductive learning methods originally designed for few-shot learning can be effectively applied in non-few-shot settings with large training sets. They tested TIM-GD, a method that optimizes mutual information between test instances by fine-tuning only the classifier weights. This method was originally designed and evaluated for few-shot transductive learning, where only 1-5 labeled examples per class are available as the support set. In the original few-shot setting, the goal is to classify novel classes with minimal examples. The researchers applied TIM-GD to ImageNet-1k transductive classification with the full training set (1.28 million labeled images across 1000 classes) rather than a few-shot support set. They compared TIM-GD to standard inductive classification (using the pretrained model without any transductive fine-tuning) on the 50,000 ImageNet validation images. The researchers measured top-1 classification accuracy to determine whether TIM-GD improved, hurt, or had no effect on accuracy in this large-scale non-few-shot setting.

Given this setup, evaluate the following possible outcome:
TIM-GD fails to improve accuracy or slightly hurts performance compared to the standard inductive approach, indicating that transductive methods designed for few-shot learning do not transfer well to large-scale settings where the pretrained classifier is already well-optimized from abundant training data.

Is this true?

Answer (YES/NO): NO